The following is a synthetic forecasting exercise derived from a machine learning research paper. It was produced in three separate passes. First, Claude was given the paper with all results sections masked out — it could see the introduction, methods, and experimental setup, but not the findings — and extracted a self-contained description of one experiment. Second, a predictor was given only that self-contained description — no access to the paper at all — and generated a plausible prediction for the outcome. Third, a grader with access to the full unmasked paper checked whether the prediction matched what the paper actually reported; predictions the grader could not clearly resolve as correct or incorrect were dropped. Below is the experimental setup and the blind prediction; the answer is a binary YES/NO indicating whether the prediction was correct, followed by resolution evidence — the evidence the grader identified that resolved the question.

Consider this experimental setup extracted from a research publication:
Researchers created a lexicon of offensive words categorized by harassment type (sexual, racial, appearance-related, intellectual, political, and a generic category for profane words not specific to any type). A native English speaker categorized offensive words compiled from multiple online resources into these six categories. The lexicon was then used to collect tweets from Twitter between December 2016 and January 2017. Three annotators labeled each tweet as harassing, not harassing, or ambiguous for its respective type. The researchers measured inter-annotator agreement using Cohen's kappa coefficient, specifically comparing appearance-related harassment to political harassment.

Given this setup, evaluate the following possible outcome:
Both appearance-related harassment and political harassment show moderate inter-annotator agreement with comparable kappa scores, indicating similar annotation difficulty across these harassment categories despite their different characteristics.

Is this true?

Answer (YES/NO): NO